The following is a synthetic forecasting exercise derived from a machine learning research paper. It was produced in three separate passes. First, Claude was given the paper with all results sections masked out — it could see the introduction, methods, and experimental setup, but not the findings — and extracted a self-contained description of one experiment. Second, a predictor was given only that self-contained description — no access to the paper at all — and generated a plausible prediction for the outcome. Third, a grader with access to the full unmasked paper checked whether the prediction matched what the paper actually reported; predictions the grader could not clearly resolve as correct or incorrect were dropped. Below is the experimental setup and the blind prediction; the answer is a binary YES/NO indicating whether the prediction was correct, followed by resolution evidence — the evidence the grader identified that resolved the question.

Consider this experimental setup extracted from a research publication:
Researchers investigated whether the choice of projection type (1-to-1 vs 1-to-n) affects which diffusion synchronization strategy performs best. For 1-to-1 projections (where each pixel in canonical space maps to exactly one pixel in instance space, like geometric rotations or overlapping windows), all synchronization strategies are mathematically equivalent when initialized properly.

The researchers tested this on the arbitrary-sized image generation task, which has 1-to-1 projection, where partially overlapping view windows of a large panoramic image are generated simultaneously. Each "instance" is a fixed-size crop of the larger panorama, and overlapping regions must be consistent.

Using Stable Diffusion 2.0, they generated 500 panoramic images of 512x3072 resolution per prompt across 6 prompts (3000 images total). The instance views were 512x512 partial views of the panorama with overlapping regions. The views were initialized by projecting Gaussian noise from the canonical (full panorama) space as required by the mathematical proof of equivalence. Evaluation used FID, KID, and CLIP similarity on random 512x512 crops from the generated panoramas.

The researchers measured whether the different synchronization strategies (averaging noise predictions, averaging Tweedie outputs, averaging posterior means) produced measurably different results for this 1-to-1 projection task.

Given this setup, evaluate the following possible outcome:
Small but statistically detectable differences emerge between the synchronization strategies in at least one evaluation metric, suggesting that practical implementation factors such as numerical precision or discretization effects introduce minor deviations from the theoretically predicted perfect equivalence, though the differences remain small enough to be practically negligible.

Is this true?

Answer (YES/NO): NO